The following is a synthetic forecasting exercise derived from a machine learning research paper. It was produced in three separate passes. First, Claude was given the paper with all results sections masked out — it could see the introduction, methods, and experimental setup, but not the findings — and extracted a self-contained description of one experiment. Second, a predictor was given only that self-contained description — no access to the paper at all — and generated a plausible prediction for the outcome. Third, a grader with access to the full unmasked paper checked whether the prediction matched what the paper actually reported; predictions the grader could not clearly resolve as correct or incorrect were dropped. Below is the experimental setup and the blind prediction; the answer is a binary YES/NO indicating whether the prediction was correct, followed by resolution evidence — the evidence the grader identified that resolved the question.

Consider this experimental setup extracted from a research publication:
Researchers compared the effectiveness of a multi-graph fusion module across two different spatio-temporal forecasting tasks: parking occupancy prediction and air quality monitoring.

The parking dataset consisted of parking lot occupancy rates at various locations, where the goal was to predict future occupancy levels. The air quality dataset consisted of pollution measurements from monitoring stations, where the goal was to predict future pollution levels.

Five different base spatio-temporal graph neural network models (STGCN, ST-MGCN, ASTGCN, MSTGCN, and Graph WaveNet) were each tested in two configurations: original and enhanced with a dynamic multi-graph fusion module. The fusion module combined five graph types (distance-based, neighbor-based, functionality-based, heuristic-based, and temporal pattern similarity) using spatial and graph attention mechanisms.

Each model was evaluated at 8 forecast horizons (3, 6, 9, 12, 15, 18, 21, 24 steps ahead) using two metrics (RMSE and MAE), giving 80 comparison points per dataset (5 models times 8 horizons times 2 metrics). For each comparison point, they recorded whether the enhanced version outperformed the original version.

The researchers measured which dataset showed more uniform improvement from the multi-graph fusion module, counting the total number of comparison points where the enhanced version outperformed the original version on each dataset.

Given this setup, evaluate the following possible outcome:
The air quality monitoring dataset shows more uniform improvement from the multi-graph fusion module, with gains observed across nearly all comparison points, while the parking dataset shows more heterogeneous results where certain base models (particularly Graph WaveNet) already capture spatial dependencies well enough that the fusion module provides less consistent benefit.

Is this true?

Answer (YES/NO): NO